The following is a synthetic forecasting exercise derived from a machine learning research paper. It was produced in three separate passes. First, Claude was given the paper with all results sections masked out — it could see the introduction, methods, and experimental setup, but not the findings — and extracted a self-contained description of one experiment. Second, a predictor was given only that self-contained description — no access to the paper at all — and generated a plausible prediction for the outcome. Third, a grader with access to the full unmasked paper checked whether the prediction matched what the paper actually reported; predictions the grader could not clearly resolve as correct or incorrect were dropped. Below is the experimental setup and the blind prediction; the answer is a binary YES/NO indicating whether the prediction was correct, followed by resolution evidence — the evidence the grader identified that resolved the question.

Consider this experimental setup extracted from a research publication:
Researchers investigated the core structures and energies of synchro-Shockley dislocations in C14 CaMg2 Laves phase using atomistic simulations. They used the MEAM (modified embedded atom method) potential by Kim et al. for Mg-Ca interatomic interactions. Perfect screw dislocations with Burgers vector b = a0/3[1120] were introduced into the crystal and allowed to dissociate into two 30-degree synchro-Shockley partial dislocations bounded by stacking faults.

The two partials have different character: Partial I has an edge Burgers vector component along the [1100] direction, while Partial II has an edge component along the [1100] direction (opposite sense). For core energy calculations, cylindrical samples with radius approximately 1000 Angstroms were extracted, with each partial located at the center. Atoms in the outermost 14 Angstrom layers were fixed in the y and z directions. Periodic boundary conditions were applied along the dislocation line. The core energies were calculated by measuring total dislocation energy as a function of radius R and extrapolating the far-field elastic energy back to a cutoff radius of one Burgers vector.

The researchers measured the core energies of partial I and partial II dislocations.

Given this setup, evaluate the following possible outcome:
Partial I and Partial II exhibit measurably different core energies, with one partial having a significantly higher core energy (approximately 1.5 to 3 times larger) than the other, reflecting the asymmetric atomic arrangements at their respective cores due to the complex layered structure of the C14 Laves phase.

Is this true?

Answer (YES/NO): YES